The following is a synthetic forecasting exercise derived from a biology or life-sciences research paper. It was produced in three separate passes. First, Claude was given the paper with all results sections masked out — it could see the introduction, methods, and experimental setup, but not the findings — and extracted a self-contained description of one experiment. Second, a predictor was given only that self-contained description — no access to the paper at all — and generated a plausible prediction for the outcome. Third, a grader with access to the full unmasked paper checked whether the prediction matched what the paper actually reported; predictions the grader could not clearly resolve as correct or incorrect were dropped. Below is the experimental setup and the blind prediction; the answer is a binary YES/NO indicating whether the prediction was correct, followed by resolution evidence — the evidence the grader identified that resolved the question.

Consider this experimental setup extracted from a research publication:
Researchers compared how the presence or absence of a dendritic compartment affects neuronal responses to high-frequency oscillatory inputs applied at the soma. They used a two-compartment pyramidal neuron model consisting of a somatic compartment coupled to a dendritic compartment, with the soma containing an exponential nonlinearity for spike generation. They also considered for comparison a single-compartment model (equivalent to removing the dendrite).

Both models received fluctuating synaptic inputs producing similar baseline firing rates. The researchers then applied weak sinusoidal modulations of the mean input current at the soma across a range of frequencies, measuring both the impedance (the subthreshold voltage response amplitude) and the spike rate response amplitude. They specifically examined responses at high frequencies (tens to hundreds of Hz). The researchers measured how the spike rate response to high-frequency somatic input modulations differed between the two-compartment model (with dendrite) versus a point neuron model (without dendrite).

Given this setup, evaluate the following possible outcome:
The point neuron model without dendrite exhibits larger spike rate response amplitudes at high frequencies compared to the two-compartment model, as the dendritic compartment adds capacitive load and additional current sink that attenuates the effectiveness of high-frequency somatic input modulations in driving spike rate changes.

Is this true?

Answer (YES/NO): NO